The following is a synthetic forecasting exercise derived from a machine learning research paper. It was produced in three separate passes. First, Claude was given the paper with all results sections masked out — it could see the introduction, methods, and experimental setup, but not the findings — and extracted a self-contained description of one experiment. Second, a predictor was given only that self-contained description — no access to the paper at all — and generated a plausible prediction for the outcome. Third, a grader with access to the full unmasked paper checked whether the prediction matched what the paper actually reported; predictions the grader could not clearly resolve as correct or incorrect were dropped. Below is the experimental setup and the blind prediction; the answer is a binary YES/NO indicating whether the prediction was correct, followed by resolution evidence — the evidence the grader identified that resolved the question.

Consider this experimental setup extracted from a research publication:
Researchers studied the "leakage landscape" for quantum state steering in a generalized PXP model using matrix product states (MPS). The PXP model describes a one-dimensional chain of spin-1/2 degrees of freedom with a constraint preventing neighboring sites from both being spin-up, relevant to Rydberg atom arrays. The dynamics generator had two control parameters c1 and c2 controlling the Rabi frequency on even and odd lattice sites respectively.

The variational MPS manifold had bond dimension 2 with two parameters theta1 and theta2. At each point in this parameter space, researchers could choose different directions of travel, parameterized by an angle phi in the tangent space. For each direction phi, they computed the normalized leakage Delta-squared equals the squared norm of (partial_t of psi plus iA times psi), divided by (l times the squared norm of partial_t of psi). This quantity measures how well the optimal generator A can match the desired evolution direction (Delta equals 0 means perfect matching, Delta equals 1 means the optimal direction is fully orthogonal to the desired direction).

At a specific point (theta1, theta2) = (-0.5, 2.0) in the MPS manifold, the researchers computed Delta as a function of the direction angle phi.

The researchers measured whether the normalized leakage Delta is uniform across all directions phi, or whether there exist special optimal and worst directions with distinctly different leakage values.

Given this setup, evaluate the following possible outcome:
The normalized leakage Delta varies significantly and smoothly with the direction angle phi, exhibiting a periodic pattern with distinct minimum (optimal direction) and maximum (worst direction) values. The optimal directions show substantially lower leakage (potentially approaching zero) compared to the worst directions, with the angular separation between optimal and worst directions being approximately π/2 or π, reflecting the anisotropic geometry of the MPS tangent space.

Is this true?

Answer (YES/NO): NO